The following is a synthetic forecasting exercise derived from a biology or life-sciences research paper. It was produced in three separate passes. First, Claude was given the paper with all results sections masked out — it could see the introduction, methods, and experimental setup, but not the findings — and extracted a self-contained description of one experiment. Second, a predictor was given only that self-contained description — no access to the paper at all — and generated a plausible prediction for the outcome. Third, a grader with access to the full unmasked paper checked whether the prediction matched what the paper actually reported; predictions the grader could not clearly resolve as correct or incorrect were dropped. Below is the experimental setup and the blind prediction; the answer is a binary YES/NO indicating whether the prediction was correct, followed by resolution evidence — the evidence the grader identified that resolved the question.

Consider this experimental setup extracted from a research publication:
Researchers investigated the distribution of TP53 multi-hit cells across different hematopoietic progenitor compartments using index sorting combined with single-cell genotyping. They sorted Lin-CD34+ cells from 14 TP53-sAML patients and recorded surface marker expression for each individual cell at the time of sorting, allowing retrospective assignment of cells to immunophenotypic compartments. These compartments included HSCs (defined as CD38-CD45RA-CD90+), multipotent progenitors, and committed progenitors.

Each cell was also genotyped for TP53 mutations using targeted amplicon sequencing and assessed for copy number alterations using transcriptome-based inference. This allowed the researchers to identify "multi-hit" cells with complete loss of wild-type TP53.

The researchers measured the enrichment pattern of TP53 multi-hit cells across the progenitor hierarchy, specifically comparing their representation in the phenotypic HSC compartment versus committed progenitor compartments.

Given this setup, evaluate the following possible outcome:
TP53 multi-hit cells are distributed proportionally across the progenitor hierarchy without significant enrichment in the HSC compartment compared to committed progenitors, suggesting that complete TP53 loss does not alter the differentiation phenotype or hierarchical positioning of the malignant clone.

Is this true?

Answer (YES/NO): NO